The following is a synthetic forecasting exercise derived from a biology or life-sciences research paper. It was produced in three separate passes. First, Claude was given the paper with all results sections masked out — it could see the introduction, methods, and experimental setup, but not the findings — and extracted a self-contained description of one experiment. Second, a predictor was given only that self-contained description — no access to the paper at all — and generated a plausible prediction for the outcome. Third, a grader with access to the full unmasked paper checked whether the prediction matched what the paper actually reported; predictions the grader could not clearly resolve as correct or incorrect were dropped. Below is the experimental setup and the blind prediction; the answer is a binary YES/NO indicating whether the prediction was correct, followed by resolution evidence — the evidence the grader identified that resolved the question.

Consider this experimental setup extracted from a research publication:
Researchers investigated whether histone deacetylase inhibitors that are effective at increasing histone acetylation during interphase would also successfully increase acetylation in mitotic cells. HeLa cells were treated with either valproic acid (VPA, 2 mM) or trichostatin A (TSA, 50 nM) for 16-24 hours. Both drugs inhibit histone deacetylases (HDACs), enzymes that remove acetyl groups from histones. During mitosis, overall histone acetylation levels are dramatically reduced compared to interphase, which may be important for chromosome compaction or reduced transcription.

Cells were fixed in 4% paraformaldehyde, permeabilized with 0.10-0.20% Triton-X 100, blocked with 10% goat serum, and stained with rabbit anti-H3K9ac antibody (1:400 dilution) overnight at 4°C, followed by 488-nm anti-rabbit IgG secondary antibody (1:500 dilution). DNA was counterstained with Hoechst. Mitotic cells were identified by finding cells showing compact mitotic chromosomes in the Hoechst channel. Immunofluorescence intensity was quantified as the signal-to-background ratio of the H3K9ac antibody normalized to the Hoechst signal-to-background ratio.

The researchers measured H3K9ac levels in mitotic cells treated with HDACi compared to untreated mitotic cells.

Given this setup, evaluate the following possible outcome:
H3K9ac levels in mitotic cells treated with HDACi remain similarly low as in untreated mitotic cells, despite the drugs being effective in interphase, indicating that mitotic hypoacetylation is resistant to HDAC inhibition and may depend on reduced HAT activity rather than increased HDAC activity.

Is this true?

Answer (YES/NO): NO